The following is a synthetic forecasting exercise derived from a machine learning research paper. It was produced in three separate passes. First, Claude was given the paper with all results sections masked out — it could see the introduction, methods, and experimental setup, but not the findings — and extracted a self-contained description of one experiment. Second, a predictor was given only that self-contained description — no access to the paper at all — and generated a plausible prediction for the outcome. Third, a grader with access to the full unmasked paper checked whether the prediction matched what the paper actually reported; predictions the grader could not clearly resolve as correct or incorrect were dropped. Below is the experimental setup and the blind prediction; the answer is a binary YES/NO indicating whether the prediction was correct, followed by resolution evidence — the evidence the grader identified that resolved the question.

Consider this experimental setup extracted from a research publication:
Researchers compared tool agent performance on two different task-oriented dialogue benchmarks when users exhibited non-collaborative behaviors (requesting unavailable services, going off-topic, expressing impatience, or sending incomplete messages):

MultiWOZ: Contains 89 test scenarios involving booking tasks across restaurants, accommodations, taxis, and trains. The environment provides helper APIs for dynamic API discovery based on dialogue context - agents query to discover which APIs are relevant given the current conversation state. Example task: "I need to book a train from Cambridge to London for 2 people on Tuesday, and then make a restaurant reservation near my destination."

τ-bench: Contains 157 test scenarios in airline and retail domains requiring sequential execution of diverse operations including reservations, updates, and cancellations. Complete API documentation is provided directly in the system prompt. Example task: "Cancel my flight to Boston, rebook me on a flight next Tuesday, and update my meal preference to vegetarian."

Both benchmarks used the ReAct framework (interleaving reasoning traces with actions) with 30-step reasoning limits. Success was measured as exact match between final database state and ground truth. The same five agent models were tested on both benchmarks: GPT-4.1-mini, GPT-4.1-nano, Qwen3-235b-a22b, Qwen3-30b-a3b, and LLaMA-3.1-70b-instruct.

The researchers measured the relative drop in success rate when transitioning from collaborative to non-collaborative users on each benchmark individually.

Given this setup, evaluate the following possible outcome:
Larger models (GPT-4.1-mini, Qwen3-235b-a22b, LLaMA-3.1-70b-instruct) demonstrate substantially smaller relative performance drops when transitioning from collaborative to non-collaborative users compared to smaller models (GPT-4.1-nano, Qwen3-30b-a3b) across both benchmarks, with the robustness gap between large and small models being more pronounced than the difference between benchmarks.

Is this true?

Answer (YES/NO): NO